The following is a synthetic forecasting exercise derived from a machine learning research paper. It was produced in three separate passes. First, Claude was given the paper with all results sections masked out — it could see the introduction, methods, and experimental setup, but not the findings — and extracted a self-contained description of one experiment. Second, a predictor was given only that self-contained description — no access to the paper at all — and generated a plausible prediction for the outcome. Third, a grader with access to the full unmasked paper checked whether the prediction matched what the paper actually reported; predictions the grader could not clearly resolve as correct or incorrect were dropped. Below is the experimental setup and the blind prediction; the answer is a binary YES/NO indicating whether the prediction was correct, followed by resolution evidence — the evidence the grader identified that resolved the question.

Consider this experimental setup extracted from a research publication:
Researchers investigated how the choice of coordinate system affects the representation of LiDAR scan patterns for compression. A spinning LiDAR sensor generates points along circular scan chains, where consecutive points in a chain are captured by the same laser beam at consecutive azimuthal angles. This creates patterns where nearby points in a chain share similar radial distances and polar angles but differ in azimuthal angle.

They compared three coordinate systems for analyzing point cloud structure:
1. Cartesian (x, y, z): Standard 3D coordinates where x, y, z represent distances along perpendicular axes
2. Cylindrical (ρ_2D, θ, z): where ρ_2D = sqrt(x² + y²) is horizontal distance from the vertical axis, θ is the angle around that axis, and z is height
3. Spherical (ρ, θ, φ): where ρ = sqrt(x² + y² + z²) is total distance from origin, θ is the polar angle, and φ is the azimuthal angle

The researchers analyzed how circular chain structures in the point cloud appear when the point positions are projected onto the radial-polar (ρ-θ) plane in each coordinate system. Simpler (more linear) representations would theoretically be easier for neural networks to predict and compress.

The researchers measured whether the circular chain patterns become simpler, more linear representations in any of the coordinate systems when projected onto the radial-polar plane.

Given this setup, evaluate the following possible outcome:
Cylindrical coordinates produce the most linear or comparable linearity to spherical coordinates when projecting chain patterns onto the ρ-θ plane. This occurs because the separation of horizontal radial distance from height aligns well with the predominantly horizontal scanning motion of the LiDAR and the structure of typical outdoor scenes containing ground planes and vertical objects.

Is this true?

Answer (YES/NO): NO